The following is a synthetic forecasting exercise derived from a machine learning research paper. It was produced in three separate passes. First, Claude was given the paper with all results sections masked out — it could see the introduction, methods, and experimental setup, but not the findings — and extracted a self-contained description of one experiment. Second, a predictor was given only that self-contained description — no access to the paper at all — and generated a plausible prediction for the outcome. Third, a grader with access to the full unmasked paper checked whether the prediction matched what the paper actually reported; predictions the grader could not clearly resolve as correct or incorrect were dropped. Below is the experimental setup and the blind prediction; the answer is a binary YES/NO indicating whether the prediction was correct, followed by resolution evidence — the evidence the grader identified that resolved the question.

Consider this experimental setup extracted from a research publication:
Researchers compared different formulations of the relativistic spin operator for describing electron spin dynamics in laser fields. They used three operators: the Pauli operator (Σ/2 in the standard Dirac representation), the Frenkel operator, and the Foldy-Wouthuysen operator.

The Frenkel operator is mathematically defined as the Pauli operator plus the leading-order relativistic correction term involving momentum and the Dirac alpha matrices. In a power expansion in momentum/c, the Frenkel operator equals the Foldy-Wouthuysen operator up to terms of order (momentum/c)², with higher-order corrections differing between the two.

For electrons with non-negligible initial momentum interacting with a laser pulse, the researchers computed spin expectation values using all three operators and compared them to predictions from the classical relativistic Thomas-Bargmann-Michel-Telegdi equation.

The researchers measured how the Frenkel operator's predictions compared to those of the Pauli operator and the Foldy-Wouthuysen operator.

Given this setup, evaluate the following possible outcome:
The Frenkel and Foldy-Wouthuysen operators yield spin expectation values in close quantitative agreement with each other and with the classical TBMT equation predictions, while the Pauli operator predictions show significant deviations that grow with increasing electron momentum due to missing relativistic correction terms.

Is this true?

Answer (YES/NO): NO